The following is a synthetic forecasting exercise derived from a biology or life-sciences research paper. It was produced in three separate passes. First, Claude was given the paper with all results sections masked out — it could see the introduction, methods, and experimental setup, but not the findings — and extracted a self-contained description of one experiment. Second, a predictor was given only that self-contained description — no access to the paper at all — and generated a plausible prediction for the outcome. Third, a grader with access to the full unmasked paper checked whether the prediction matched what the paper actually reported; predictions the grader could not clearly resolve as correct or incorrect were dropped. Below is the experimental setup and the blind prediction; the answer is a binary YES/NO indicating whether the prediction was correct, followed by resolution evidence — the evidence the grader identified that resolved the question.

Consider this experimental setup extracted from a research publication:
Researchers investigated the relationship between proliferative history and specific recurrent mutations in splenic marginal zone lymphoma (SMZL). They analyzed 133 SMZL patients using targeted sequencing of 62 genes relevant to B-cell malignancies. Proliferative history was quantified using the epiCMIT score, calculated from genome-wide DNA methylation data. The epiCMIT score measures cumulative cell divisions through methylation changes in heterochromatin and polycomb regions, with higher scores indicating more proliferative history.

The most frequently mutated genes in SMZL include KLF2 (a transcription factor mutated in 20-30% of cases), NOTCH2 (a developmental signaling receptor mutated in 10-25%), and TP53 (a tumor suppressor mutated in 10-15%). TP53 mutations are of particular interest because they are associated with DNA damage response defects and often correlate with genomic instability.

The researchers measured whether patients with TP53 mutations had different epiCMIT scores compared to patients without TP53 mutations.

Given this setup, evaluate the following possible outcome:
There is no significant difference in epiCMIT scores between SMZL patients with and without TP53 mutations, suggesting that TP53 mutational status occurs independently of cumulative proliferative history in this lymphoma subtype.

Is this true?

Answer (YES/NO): NO